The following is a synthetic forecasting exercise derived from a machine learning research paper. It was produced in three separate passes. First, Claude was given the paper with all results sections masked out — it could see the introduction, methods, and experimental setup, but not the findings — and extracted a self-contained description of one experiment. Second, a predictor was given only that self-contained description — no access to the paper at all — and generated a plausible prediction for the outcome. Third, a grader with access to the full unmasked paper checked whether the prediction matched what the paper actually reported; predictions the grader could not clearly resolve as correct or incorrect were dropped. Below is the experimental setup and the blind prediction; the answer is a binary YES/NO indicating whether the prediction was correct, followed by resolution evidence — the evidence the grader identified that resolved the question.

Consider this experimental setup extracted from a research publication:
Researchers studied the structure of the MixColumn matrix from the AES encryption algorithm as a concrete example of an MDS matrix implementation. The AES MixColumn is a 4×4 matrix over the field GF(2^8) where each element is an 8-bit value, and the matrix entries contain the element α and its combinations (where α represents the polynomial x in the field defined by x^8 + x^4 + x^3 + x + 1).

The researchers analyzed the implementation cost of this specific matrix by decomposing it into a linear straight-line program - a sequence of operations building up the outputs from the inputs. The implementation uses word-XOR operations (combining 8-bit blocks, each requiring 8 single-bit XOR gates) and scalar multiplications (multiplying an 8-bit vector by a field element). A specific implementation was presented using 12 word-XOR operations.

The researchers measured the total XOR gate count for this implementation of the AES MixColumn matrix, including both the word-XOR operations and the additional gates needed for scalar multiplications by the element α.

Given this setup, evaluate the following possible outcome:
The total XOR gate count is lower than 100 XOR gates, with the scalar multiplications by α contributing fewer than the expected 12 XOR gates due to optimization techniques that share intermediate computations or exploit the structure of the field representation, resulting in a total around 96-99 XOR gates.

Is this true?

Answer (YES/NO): NO